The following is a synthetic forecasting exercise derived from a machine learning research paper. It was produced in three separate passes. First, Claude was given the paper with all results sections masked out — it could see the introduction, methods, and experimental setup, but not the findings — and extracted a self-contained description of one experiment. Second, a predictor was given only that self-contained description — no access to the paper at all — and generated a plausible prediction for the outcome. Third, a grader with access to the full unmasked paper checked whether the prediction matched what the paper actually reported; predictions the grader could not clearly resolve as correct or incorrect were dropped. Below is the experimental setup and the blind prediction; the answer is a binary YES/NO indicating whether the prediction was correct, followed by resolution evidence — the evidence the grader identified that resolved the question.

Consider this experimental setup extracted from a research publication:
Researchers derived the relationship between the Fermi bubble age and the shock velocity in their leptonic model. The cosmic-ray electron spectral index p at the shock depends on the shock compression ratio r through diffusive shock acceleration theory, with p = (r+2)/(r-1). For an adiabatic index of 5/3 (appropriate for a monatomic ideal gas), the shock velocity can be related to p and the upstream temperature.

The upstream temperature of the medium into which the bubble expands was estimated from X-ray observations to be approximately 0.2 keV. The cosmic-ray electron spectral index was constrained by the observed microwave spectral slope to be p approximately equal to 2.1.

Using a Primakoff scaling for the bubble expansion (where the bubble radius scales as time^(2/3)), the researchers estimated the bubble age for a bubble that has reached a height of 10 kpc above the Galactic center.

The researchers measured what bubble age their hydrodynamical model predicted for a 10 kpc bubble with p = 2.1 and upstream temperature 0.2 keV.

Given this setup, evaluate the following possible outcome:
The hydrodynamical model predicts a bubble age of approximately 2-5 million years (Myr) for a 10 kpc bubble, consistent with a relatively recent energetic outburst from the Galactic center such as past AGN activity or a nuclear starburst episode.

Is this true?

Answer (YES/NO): YES